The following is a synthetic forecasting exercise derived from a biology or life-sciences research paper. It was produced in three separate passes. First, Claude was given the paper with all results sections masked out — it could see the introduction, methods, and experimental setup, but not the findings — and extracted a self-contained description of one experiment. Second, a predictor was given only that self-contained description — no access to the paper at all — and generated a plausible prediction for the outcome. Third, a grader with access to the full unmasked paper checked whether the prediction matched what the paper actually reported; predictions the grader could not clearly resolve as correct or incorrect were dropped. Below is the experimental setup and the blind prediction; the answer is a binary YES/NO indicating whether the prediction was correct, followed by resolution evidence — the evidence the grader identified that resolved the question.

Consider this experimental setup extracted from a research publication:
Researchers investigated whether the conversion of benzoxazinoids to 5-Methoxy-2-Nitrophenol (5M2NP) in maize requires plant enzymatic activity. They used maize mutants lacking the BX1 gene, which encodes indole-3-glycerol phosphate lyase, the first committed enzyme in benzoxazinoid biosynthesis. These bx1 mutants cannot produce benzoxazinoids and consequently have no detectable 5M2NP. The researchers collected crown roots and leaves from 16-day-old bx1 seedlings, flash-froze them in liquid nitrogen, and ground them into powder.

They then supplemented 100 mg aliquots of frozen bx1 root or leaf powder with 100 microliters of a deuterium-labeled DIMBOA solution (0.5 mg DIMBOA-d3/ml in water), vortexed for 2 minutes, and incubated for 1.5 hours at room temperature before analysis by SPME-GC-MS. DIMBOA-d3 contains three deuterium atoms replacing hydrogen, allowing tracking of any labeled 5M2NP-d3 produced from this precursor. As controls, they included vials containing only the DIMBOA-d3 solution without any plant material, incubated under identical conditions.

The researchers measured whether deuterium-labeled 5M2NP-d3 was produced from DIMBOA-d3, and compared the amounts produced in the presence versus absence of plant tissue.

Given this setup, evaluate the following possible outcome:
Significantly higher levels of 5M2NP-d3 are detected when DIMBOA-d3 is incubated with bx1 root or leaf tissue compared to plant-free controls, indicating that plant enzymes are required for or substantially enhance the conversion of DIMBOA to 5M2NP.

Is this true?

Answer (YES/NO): NO